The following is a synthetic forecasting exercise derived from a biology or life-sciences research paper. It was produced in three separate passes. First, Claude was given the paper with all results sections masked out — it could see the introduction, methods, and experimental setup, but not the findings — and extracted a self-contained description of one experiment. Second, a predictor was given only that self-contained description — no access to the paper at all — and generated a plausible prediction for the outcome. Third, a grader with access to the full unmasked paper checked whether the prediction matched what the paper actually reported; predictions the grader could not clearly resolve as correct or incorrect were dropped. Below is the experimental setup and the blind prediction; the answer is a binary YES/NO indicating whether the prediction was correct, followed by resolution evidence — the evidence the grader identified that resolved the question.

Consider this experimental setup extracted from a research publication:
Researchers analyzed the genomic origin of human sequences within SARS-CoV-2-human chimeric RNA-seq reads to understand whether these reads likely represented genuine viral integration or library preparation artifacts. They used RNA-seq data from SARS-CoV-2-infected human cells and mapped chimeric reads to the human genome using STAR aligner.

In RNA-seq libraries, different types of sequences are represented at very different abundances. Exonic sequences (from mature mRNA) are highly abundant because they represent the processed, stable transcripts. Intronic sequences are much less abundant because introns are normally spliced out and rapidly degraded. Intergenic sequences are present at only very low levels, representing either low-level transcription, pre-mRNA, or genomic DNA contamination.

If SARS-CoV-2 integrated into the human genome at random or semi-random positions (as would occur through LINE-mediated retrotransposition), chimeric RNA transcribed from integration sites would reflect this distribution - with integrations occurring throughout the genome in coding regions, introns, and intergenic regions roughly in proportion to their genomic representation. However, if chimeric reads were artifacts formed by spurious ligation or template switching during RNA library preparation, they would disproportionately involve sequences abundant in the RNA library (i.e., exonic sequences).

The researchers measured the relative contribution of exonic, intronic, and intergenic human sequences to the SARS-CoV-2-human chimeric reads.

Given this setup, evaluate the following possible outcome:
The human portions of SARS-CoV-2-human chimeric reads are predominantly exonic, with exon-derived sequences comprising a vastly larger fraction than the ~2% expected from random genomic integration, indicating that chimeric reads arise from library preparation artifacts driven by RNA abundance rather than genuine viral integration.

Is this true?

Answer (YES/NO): YES